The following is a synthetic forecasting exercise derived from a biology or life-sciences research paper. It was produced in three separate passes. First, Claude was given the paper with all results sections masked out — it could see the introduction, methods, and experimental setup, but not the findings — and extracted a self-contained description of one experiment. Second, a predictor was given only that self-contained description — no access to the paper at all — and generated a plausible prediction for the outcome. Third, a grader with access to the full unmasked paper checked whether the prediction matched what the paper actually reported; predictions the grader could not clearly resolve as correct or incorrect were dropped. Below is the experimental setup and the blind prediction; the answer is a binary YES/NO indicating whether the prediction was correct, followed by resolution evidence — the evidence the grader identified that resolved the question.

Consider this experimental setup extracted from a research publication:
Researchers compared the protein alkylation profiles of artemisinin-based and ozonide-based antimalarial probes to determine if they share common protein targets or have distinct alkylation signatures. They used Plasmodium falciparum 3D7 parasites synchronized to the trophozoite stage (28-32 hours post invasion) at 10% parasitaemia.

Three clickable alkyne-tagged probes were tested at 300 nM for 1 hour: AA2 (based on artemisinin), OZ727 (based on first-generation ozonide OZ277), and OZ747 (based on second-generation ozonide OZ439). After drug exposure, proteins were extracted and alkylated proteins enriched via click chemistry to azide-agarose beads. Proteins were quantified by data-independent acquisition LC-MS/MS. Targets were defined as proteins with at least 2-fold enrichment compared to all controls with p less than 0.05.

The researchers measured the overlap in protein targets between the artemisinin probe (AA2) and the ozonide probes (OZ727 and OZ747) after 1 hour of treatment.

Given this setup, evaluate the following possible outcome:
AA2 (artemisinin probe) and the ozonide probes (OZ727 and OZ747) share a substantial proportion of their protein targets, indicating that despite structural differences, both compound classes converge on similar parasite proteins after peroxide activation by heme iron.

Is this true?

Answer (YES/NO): YES